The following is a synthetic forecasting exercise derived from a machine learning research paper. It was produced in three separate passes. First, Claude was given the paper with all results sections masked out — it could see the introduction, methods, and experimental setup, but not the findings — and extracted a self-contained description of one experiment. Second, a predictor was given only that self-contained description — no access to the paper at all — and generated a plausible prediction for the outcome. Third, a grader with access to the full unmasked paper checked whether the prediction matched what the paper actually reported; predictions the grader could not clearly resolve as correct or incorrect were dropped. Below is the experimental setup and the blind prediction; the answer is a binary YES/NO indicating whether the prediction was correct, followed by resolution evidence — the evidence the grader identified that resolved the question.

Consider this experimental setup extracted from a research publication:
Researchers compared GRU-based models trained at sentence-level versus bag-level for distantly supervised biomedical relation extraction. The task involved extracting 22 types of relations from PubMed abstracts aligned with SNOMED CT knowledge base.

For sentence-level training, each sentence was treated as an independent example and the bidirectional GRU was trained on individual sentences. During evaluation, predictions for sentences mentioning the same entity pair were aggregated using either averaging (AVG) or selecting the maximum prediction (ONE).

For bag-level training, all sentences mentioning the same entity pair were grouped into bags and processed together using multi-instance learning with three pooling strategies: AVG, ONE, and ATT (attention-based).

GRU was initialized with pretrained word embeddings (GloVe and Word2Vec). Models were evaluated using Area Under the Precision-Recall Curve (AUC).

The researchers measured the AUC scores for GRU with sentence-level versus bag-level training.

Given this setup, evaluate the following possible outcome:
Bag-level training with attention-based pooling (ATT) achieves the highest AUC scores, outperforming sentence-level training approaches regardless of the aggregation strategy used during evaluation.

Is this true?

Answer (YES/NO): NO